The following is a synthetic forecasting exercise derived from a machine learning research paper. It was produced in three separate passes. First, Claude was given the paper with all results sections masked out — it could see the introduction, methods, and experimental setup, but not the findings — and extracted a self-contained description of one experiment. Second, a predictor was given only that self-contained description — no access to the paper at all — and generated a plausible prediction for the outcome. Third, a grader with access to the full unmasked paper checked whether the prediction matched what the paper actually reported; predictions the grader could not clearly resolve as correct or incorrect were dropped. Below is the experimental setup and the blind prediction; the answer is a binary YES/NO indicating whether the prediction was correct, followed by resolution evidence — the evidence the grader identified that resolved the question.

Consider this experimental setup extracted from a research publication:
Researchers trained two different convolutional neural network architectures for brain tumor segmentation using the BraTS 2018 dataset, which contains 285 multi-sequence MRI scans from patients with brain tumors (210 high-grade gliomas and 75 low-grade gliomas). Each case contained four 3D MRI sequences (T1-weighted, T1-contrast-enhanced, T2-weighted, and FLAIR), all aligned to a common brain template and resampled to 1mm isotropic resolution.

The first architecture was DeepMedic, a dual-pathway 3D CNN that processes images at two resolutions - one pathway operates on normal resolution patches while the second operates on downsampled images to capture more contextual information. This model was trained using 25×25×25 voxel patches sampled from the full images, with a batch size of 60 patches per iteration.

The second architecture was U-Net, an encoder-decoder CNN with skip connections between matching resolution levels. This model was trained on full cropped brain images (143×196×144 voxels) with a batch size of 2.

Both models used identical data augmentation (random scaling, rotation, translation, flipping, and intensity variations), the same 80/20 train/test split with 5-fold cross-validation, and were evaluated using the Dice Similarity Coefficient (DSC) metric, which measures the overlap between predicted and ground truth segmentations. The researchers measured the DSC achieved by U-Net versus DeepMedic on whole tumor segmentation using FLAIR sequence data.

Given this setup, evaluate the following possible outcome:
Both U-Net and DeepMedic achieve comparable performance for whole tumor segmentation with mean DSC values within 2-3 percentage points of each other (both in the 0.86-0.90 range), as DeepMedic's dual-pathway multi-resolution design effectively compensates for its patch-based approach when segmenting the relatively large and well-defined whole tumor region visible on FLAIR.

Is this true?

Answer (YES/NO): NO